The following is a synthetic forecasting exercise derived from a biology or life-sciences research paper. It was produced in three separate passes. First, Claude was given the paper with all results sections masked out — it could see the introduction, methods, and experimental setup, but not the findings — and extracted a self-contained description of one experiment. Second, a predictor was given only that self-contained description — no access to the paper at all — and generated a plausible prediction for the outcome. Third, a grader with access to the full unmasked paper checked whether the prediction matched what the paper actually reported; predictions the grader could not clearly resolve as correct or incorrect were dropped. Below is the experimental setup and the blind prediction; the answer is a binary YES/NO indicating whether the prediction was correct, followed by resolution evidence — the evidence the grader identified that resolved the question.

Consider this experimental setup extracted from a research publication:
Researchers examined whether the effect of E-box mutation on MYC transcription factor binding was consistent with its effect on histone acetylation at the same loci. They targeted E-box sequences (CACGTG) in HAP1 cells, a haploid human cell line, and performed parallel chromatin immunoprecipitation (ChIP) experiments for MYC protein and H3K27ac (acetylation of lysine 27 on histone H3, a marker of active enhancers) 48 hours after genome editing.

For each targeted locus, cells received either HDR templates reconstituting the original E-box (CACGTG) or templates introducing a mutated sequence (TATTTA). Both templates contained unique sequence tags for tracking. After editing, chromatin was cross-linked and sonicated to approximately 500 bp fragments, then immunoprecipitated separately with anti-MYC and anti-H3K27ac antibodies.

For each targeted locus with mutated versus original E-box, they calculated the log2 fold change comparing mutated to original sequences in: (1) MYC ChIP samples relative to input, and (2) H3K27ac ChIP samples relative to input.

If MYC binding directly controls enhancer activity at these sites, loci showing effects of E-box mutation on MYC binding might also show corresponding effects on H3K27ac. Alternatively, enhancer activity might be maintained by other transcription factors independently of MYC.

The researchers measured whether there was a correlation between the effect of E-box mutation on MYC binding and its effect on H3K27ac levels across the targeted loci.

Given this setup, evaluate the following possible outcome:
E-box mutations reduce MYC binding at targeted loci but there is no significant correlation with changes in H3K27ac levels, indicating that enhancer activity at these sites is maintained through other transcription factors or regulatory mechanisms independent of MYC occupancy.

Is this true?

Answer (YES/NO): NO